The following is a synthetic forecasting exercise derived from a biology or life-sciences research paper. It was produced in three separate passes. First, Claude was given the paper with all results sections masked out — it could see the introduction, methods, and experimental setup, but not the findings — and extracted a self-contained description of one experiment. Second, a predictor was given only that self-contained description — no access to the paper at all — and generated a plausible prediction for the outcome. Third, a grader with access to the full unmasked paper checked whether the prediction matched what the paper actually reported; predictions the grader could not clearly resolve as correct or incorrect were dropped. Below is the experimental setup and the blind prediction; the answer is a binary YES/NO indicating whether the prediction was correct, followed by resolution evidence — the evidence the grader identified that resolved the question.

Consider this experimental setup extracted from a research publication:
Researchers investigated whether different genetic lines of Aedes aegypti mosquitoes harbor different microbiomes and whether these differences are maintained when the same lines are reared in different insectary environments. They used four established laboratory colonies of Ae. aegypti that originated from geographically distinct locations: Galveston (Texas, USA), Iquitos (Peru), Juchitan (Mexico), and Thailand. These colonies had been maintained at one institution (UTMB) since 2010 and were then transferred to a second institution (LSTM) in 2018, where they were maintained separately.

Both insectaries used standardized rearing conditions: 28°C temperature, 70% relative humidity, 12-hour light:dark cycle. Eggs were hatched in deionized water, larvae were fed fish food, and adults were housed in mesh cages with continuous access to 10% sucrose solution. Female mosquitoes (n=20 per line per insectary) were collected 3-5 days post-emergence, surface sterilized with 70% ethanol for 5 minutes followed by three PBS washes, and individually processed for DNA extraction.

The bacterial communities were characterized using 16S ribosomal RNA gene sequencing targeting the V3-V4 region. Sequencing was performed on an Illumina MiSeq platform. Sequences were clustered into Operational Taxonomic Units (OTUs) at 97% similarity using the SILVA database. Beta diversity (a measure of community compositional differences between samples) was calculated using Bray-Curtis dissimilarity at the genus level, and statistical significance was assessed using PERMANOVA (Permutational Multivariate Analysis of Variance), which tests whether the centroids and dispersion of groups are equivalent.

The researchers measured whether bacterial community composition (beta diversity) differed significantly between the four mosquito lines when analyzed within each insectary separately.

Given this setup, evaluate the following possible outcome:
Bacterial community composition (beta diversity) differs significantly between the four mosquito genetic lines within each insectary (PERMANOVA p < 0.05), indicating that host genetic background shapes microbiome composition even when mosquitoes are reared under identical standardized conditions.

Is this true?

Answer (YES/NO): YES